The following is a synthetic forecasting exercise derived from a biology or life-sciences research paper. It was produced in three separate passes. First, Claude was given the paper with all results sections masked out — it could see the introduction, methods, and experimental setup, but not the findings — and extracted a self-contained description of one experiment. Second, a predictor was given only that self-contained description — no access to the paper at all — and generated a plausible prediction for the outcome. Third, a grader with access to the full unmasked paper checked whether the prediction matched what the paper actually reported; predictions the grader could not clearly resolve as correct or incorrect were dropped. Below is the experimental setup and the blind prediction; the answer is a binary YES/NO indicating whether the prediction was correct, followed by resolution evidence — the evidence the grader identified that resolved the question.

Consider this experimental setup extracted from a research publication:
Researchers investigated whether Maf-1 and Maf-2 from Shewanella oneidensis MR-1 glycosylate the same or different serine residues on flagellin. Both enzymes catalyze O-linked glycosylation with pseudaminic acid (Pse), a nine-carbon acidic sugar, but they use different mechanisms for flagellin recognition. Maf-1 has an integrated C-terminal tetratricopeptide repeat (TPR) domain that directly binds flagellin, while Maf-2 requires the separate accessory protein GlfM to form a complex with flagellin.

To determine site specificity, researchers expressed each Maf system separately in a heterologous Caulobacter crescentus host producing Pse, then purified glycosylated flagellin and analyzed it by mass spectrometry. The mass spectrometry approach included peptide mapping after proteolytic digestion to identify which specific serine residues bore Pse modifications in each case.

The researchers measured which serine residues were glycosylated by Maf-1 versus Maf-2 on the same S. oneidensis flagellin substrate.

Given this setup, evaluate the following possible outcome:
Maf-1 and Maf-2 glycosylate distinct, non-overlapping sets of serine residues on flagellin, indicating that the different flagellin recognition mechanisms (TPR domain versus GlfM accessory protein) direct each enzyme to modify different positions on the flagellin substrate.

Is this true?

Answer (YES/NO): NO